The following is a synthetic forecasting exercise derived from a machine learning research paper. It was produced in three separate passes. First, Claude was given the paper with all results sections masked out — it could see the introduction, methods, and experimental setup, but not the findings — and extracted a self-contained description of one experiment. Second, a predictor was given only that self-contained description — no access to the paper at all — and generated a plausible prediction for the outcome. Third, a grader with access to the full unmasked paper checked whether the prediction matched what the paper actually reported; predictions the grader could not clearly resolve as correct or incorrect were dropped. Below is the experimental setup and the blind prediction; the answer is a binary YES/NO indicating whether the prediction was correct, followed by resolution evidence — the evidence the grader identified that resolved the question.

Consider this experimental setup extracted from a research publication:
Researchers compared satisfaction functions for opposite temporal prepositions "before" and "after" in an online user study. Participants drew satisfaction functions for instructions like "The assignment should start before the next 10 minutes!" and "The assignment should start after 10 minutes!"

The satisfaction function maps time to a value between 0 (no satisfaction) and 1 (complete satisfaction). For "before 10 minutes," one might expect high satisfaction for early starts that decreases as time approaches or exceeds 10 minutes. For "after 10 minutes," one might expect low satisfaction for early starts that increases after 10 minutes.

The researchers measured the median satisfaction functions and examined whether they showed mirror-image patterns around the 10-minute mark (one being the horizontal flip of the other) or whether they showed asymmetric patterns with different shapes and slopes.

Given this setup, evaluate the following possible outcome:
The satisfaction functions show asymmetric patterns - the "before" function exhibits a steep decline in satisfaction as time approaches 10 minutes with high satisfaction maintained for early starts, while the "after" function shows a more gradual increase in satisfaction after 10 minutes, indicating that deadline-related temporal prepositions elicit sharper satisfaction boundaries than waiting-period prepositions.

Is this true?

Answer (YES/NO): NO